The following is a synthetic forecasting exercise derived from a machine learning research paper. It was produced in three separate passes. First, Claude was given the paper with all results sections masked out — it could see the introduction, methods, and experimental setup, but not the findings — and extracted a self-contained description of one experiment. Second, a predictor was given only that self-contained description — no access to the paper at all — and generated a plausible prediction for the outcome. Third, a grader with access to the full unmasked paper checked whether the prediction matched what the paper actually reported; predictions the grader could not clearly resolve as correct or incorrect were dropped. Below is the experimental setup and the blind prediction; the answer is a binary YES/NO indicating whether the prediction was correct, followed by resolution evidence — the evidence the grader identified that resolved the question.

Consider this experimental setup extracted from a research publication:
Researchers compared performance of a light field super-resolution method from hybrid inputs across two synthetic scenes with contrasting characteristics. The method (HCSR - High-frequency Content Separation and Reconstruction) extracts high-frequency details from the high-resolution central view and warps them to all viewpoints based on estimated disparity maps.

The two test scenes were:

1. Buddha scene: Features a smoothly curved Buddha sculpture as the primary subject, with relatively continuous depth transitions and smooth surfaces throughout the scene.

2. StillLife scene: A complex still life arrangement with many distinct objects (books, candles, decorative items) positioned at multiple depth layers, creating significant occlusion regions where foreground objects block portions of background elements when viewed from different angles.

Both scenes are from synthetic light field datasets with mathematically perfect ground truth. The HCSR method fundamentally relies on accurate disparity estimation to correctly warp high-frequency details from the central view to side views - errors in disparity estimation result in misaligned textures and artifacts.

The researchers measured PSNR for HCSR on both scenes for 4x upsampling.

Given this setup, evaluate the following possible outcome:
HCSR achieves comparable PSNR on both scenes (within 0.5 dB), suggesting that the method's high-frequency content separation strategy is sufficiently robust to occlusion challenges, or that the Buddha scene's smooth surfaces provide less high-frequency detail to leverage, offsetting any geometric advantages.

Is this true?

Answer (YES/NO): NO